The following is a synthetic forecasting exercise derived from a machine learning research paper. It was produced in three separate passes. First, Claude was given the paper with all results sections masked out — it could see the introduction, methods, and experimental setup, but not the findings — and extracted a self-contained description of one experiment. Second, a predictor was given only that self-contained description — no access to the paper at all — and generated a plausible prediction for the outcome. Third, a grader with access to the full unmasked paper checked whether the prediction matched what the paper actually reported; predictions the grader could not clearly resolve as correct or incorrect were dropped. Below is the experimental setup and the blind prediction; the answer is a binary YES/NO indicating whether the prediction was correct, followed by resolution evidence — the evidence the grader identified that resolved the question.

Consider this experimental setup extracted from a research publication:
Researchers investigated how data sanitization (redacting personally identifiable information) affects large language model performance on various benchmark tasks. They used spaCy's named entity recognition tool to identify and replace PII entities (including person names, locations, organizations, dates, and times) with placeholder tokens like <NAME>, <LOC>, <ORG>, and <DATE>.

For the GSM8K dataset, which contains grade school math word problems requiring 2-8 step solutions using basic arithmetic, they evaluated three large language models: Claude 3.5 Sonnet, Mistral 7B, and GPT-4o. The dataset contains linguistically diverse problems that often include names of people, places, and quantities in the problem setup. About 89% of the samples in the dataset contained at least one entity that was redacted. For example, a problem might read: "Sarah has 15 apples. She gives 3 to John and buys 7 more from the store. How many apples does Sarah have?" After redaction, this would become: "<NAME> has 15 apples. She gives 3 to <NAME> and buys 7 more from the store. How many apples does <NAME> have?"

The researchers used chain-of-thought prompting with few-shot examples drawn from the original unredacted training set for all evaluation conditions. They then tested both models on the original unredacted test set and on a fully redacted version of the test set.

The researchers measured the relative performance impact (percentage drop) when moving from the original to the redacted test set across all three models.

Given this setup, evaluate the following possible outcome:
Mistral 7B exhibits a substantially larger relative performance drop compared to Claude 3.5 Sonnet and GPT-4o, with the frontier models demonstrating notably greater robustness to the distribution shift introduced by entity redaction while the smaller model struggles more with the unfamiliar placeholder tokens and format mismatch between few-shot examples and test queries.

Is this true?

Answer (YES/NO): NO